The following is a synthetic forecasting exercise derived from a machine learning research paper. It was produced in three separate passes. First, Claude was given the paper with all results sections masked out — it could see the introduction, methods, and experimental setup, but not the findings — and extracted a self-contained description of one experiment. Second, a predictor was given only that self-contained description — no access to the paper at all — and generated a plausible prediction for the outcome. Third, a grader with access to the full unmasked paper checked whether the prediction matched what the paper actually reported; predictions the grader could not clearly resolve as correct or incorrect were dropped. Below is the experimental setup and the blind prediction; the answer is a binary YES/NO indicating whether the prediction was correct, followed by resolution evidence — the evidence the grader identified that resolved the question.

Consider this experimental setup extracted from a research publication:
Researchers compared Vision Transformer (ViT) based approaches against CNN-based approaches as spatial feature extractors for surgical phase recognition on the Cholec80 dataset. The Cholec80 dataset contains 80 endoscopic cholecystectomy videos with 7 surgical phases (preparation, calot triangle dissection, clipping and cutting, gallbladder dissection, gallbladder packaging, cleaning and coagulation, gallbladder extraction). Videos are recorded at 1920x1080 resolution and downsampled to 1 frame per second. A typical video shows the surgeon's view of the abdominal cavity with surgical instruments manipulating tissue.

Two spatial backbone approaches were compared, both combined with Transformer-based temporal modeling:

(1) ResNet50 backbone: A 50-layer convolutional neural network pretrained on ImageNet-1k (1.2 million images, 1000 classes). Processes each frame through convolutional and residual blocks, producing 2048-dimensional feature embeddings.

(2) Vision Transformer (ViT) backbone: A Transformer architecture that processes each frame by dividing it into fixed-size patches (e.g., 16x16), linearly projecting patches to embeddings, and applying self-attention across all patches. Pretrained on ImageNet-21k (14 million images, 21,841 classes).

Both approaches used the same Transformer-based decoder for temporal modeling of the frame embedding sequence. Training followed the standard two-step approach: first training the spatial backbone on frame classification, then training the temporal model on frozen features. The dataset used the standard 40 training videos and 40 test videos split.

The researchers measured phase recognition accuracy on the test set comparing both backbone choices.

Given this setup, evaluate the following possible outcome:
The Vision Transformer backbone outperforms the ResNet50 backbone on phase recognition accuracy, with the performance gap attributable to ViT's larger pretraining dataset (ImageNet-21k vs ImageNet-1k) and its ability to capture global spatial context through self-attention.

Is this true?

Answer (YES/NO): NO